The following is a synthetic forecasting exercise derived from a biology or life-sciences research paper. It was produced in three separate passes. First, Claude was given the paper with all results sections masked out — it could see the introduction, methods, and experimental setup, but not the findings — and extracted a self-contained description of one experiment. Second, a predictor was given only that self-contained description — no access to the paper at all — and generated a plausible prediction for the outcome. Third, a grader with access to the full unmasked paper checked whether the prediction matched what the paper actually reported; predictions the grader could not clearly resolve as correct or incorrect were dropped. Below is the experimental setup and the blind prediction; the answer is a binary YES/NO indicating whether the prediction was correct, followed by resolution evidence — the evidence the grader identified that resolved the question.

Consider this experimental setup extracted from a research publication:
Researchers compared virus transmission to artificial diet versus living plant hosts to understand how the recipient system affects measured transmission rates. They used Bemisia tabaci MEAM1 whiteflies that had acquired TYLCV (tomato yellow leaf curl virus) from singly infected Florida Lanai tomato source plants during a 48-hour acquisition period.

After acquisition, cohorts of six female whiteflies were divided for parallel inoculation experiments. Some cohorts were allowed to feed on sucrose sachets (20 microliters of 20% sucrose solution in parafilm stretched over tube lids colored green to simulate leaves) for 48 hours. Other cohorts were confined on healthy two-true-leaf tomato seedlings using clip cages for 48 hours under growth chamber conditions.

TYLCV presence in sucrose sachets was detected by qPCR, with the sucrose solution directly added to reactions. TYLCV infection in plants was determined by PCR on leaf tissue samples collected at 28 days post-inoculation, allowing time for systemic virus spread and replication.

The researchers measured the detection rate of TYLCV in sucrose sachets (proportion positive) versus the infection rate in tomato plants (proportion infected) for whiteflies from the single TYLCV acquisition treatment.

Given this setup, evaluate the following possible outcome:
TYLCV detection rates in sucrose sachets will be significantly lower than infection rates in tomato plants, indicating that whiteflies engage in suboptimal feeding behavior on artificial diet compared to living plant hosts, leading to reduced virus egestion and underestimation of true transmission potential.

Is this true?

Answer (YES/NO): NO